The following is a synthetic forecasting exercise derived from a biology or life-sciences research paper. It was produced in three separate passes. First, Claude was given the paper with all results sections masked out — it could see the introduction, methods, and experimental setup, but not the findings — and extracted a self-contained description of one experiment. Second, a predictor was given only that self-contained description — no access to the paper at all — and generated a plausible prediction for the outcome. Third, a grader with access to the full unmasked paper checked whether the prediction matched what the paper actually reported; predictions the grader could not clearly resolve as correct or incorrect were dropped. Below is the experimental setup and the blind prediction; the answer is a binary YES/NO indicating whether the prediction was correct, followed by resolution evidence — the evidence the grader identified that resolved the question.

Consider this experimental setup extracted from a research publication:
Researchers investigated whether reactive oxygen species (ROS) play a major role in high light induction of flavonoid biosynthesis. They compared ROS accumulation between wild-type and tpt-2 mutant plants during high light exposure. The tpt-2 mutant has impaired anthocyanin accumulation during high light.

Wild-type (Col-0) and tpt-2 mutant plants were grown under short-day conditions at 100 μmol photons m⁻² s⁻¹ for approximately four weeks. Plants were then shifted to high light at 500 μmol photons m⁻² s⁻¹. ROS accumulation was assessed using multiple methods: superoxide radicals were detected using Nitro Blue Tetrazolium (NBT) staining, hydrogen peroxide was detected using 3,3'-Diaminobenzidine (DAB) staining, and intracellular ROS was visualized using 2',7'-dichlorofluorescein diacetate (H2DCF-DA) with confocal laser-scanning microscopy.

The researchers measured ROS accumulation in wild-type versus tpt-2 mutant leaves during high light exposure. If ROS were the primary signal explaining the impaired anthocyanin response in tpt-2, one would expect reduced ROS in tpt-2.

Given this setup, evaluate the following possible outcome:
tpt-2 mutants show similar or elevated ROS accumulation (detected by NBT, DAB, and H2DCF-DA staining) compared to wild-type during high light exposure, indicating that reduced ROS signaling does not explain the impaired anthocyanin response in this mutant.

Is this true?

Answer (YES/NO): YES